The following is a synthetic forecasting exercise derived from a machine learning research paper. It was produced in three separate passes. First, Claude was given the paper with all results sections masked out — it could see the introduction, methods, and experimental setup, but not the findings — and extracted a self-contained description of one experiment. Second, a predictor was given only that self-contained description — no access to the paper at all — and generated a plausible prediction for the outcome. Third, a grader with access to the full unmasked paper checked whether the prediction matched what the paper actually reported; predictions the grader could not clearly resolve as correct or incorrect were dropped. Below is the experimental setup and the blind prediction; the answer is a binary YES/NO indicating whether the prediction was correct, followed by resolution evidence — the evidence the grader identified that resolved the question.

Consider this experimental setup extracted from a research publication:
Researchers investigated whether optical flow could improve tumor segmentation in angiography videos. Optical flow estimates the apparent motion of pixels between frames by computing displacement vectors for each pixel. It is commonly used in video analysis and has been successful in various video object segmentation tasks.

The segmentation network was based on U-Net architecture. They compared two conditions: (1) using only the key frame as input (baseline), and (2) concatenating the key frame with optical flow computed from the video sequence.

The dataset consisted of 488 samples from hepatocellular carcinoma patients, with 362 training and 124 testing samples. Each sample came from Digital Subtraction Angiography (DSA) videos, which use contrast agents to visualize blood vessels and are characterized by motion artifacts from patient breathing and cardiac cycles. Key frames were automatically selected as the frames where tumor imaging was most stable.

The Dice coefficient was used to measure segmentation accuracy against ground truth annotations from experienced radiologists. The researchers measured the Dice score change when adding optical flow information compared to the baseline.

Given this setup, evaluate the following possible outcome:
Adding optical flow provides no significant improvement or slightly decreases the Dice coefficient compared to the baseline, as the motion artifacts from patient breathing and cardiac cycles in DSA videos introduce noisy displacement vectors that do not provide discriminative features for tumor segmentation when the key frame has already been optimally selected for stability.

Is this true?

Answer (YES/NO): YES